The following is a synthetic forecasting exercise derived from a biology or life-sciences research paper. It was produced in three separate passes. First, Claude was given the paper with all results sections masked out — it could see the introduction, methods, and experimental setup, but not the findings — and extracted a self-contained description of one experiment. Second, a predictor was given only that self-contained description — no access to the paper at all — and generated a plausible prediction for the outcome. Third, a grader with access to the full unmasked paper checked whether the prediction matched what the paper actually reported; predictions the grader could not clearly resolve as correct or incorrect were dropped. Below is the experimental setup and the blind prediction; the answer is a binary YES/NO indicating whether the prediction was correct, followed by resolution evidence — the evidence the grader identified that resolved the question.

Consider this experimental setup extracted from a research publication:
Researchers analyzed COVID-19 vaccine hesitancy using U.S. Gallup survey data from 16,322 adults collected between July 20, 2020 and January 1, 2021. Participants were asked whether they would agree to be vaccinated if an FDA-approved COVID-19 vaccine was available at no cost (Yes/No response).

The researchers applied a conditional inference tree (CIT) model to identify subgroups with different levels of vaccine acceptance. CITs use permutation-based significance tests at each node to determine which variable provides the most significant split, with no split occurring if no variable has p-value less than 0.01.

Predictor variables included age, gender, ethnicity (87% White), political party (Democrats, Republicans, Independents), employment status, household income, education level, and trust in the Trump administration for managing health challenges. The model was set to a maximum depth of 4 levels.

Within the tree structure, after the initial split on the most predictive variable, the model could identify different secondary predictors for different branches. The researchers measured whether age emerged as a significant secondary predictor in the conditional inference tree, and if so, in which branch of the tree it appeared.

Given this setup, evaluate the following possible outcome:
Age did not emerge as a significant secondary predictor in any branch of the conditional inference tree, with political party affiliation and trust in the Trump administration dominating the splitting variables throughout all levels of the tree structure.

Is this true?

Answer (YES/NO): NO